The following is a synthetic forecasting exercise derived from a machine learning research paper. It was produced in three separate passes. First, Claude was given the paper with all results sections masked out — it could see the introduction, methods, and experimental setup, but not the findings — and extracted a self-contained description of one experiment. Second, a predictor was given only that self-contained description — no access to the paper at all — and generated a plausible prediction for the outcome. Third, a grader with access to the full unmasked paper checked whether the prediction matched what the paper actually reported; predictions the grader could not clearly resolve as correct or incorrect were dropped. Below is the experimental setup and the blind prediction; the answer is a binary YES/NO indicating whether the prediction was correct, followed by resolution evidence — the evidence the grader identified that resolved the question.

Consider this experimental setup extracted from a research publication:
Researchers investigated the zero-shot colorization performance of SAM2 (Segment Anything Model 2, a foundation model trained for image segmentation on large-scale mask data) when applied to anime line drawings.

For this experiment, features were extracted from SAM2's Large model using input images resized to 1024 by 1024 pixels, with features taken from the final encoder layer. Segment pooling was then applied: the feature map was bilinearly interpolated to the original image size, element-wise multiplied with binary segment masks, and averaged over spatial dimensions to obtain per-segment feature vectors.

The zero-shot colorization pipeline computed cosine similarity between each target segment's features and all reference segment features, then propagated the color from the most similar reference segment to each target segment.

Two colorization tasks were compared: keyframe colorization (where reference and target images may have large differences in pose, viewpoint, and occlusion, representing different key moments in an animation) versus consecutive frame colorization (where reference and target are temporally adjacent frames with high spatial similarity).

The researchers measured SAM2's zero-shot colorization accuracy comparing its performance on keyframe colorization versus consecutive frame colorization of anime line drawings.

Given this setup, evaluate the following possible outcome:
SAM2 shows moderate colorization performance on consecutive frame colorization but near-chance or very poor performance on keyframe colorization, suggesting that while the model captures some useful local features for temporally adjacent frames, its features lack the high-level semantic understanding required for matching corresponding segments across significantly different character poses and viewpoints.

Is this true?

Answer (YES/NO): NO